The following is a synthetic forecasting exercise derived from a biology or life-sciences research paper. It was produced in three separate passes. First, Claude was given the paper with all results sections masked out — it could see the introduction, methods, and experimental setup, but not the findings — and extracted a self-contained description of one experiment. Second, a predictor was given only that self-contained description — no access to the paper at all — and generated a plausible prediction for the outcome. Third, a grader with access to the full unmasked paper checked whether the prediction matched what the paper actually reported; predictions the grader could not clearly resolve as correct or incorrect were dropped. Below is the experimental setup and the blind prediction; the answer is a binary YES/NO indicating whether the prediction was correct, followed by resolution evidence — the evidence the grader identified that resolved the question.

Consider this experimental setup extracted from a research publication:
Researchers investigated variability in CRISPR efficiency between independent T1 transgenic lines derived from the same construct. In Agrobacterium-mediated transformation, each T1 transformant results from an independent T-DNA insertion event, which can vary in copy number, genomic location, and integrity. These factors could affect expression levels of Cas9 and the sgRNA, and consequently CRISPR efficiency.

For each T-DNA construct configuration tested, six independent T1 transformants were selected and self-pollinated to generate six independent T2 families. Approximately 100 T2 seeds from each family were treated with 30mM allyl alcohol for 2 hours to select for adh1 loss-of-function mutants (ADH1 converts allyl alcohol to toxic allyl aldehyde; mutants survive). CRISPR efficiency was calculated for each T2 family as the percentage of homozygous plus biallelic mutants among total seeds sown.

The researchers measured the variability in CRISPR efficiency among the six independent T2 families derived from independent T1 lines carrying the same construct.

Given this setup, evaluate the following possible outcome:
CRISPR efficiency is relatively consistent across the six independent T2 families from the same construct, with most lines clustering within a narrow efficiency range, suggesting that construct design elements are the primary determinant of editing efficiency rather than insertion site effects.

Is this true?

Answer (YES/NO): NO